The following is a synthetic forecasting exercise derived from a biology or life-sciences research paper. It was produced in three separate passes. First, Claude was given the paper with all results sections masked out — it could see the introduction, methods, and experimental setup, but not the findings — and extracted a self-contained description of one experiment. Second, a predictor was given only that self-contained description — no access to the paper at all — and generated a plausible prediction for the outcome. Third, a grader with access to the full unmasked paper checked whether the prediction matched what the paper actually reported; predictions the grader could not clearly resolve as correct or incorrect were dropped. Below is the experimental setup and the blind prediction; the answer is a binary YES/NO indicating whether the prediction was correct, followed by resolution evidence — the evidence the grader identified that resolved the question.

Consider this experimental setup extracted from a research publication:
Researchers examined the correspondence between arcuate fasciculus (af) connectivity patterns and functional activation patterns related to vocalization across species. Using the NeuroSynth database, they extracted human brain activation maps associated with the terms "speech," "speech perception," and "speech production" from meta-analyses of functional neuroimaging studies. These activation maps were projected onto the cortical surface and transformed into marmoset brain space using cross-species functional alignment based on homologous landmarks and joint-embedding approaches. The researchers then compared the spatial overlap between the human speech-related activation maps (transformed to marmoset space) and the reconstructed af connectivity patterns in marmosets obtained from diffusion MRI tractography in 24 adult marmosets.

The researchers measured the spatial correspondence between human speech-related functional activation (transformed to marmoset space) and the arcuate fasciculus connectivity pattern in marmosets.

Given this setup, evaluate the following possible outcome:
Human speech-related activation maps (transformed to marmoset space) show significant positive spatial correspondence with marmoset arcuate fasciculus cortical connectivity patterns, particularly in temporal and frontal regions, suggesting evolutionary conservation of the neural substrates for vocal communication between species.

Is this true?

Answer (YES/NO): YES